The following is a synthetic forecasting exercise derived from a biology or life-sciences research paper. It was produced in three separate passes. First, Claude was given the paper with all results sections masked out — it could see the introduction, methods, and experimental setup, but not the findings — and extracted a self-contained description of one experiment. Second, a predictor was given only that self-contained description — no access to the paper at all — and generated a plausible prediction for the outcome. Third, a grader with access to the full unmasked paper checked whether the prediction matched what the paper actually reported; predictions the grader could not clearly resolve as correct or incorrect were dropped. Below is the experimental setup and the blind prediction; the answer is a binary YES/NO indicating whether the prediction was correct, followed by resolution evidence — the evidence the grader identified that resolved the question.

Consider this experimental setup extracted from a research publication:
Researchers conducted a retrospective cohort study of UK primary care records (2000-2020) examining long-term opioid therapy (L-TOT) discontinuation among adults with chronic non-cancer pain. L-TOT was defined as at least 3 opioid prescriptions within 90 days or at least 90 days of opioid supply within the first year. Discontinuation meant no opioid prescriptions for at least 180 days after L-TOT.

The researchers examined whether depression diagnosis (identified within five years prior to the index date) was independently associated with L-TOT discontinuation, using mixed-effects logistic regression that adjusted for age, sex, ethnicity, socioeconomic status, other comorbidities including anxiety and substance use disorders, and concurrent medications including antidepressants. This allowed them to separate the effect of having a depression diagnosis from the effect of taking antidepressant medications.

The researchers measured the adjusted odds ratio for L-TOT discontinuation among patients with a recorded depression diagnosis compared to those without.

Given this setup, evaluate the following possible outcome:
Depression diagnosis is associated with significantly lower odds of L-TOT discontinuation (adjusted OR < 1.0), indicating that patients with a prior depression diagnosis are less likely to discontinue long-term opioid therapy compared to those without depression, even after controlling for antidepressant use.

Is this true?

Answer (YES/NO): NO